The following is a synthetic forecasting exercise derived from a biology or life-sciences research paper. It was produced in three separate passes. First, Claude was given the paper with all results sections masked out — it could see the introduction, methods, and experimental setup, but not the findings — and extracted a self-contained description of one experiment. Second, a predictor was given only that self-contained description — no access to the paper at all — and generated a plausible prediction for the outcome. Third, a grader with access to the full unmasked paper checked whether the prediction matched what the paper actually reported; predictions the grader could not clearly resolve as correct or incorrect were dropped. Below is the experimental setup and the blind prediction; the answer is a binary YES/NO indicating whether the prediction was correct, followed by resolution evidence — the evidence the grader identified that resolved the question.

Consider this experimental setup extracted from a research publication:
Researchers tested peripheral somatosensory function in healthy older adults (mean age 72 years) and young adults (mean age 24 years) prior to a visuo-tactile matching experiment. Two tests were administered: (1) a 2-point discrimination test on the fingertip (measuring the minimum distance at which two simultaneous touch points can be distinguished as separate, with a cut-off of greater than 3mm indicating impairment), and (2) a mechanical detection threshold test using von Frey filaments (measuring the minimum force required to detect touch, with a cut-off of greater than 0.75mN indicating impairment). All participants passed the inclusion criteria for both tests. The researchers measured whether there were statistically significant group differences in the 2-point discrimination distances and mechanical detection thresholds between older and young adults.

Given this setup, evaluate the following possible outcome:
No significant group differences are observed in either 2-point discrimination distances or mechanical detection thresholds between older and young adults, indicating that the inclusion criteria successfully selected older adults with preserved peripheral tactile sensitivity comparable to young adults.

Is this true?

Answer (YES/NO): YES